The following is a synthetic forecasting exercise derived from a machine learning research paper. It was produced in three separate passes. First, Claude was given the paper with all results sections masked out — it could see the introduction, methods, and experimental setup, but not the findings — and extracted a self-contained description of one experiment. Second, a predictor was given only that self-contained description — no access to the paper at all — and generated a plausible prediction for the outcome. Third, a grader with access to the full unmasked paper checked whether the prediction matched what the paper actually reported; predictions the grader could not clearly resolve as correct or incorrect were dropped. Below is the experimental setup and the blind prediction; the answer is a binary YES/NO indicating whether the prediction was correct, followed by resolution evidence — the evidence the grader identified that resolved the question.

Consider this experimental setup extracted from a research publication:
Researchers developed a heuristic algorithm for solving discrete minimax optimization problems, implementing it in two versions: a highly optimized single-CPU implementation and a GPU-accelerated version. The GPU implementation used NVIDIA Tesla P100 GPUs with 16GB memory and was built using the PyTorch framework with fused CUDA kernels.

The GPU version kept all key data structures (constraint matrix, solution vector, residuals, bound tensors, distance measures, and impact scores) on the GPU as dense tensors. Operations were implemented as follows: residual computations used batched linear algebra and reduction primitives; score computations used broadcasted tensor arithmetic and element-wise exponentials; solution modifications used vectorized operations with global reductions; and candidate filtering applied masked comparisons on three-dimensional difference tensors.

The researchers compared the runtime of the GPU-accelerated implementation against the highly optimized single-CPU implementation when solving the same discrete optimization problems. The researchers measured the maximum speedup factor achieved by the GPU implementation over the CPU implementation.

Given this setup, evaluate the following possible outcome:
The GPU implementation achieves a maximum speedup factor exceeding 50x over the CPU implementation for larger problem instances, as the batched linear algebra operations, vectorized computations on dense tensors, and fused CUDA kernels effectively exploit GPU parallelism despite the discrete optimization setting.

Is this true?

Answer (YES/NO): NO